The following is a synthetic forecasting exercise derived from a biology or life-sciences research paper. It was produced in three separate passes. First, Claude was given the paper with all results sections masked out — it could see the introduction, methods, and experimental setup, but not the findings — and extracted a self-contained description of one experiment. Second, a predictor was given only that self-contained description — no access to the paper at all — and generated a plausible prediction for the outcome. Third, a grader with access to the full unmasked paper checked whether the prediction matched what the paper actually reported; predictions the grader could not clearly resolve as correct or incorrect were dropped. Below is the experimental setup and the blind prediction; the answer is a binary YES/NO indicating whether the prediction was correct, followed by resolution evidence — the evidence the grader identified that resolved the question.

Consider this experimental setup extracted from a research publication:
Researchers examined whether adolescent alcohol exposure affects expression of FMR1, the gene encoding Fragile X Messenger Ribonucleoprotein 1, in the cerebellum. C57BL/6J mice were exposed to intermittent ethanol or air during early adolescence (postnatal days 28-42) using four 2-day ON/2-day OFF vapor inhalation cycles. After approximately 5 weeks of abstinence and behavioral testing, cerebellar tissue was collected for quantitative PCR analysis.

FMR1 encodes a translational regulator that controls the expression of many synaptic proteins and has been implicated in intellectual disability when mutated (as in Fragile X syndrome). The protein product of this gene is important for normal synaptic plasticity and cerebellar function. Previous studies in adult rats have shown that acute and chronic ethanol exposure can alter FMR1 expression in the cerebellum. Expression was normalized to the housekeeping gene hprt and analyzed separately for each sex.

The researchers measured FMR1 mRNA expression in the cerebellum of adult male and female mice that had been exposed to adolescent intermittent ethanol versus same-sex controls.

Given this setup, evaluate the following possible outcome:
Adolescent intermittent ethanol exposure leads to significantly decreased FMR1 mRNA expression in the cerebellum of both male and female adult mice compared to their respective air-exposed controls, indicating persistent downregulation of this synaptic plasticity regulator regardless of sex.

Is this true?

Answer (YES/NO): NO